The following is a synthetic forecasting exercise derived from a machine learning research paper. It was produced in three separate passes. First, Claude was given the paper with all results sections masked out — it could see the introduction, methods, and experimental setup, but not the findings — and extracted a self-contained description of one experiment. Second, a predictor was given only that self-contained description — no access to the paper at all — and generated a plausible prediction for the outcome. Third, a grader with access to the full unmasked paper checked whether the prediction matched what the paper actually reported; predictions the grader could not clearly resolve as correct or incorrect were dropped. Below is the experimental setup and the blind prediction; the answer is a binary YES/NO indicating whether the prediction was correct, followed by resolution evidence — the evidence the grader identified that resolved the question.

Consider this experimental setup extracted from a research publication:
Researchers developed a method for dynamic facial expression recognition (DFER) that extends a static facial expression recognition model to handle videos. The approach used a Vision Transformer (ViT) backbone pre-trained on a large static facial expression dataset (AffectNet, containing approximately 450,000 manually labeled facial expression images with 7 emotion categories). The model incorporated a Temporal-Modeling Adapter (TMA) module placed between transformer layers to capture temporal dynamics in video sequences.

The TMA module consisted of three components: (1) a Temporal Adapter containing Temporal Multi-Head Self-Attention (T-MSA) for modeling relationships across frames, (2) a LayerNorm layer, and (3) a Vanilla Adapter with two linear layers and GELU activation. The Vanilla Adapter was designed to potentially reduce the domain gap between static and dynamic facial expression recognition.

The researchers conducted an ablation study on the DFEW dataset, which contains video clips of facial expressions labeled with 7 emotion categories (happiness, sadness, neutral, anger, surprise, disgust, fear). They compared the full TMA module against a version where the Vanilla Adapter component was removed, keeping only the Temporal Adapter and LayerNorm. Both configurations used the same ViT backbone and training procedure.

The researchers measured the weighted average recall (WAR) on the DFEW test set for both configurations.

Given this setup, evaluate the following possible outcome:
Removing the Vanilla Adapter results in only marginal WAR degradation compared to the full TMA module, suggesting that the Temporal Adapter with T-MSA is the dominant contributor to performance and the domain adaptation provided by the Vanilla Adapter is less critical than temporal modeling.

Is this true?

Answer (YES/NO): YES